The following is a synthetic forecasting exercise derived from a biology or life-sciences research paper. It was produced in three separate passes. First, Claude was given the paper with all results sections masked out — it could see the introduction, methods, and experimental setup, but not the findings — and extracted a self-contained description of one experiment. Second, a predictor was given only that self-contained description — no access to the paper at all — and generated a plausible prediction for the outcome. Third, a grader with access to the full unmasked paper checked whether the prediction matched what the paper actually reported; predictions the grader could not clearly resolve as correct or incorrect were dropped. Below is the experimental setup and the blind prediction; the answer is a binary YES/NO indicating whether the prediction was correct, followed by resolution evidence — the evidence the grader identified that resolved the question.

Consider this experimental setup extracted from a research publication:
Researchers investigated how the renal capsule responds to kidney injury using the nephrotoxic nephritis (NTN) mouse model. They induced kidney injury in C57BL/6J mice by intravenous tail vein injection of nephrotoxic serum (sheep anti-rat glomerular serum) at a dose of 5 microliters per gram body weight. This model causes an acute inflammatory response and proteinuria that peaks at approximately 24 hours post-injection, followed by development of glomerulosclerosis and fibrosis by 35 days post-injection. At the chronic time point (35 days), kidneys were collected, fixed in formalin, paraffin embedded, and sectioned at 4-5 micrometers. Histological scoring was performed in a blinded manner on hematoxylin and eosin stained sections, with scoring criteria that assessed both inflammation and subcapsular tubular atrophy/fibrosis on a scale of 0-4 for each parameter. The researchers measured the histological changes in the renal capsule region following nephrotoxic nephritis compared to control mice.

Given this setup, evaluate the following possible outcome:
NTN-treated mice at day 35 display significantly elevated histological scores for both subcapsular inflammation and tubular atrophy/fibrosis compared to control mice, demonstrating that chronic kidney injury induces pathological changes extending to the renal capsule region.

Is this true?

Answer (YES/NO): YES